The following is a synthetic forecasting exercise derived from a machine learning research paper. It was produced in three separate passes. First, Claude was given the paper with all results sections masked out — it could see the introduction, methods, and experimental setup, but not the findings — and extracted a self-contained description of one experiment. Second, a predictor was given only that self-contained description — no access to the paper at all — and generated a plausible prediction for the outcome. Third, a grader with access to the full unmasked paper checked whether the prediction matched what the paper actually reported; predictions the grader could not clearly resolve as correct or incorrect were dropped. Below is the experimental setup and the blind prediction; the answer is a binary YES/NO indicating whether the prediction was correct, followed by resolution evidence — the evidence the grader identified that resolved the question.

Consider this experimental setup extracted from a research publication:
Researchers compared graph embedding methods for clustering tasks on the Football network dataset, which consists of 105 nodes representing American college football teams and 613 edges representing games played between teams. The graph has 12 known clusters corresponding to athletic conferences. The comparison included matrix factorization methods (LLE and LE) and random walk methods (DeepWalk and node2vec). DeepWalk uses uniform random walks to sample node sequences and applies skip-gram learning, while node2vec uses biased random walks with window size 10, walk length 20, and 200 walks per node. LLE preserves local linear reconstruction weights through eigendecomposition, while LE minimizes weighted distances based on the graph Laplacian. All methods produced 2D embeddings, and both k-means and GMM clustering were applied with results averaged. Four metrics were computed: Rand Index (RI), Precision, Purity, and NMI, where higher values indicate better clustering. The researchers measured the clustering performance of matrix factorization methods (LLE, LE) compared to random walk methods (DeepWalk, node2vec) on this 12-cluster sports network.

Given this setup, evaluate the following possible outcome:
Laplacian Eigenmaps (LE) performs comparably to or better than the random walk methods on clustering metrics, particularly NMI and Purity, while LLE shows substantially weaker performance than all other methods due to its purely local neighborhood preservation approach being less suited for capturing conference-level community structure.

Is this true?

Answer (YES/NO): NO